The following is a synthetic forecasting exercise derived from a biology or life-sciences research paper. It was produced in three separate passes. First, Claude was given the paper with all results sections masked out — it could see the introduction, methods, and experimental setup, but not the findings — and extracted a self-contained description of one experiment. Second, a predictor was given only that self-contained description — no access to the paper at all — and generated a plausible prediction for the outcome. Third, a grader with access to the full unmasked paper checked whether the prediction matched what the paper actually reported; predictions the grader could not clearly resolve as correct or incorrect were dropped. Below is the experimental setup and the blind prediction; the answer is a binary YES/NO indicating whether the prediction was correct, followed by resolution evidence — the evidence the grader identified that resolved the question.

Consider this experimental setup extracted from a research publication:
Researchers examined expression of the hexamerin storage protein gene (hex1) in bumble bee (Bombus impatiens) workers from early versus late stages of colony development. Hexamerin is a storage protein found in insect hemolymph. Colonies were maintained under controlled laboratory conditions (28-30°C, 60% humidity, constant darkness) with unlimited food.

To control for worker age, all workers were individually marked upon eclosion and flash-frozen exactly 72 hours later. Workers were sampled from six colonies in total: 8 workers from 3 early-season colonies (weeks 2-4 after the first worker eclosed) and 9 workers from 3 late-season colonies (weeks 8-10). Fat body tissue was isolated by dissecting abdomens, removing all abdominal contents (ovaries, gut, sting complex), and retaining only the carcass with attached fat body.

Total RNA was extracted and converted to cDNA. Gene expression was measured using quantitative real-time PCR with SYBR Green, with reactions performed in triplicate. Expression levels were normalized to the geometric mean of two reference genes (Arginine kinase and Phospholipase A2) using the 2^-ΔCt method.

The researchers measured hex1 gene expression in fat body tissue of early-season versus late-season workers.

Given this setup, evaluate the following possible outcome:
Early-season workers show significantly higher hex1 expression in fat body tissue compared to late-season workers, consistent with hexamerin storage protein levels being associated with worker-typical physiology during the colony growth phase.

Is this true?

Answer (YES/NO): NO